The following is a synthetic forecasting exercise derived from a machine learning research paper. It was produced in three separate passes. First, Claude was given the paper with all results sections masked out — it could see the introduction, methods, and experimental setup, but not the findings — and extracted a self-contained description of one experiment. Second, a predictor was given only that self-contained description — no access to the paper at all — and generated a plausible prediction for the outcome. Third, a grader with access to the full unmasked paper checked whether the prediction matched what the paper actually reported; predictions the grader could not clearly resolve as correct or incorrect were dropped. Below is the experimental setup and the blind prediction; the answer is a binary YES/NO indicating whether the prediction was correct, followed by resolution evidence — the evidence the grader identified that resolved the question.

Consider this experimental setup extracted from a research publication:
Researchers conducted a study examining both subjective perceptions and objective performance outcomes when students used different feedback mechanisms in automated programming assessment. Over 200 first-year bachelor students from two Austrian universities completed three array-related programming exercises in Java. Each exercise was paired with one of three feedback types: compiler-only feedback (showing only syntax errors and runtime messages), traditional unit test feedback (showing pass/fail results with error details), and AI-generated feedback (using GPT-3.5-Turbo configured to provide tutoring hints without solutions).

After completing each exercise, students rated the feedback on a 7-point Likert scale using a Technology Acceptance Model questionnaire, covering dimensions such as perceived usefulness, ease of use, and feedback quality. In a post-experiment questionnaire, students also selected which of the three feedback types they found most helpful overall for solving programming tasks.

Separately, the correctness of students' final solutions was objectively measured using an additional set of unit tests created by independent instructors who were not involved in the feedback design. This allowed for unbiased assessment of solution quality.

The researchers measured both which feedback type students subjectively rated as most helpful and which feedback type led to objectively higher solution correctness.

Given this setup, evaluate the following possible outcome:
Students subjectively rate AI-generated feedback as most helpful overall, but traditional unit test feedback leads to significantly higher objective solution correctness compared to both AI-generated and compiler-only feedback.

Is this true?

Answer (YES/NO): NO